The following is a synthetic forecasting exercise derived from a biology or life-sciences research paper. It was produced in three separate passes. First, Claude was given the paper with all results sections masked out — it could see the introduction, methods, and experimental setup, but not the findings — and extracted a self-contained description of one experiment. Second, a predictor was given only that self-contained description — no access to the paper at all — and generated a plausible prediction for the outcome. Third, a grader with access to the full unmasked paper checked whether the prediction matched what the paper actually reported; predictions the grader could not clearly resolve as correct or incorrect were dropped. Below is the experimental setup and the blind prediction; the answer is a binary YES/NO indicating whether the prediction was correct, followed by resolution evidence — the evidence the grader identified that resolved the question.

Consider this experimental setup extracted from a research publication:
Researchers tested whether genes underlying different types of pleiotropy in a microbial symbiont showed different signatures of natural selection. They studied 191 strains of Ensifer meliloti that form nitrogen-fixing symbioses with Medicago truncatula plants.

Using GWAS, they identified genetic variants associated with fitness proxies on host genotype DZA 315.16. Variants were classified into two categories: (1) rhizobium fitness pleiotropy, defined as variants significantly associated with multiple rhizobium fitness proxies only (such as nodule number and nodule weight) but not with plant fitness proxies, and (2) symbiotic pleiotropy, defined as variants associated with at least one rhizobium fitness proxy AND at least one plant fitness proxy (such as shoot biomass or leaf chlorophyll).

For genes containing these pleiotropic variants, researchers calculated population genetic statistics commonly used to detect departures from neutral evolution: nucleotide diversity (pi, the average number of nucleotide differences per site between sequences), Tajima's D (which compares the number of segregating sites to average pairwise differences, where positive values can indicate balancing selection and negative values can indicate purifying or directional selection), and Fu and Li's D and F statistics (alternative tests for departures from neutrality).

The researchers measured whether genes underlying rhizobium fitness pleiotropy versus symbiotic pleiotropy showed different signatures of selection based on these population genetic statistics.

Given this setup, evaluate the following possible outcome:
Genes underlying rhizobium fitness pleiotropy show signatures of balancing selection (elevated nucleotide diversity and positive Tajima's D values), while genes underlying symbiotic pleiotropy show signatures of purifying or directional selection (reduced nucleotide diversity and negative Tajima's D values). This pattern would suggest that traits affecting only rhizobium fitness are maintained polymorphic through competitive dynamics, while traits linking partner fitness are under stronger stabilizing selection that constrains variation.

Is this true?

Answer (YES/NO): NO